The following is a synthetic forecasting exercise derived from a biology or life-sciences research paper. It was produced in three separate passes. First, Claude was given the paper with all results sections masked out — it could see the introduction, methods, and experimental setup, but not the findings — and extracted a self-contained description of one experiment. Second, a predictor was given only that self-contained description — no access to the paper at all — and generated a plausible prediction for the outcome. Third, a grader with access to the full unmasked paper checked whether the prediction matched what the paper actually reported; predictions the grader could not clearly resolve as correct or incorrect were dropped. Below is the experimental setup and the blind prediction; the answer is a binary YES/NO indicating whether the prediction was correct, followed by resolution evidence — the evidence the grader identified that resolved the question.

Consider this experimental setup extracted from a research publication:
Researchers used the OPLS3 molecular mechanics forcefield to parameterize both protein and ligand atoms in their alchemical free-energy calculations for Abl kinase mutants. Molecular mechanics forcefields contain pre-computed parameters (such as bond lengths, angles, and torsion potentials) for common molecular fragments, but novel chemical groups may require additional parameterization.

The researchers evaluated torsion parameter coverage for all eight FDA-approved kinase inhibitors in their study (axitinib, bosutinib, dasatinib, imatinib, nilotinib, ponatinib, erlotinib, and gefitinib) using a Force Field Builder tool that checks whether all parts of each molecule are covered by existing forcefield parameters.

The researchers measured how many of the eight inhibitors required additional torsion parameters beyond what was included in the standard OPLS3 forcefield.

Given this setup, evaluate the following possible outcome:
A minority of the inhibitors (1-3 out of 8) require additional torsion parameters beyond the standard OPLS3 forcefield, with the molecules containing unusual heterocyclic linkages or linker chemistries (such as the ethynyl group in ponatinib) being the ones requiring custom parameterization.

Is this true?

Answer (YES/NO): NO